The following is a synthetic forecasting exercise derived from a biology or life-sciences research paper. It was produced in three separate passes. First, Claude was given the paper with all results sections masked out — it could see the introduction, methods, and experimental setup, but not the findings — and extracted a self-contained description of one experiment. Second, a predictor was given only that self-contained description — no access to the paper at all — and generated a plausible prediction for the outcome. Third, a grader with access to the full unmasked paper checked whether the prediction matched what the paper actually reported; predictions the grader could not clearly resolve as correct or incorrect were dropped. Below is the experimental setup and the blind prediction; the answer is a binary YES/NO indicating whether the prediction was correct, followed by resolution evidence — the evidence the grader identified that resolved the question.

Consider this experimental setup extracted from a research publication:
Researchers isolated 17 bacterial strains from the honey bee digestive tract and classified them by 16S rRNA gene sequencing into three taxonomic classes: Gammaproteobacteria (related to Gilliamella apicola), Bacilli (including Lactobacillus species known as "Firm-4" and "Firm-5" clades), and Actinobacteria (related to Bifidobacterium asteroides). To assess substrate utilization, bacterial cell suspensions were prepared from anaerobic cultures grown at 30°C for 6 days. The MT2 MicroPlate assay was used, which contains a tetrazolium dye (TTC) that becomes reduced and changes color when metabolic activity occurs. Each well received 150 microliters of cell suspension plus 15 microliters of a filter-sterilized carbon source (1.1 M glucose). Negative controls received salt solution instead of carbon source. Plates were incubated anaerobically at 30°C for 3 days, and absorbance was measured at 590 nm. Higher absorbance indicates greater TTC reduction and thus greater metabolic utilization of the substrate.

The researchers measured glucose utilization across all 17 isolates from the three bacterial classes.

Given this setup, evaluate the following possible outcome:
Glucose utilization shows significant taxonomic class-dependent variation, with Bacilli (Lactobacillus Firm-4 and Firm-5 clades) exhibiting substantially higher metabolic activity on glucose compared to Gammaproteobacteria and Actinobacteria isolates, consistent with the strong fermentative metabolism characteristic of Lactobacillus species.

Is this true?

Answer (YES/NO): NO